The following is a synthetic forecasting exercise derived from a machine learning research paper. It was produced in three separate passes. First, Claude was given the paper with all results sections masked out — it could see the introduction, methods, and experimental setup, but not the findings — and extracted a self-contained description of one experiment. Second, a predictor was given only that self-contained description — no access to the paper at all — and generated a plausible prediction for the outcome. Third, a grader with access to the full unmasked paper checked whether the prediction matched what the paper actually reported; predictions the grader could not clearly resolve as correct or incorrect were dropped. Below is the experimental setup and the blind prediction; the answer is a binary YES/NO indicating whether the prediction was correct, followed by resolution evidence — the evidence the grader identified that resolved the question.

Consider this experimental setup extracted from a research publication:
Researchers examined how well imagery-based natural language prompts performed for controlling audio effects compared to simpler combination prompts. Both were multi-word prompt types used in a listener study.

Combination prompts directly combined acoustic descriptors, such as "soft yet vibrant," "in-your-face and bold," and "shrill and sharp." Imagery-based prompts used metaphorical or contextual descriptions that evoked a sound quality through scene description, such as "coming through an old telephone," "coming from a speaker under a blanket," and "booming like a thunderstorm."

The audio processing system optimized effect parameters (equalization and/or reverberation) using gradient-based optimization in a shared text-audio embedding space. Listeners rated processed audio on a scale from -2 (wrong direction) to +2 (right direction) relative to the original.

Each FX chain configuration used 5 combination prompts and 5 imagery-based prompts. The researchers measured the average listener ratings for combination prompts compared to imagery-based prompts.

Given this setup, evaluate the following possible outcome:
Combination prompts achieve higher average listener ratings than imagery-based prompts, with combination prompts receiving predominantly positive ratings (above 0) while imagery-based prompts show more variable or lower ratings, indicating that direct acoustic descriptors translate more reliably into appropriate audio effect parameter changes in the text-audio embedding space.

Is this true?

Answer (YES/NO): NO